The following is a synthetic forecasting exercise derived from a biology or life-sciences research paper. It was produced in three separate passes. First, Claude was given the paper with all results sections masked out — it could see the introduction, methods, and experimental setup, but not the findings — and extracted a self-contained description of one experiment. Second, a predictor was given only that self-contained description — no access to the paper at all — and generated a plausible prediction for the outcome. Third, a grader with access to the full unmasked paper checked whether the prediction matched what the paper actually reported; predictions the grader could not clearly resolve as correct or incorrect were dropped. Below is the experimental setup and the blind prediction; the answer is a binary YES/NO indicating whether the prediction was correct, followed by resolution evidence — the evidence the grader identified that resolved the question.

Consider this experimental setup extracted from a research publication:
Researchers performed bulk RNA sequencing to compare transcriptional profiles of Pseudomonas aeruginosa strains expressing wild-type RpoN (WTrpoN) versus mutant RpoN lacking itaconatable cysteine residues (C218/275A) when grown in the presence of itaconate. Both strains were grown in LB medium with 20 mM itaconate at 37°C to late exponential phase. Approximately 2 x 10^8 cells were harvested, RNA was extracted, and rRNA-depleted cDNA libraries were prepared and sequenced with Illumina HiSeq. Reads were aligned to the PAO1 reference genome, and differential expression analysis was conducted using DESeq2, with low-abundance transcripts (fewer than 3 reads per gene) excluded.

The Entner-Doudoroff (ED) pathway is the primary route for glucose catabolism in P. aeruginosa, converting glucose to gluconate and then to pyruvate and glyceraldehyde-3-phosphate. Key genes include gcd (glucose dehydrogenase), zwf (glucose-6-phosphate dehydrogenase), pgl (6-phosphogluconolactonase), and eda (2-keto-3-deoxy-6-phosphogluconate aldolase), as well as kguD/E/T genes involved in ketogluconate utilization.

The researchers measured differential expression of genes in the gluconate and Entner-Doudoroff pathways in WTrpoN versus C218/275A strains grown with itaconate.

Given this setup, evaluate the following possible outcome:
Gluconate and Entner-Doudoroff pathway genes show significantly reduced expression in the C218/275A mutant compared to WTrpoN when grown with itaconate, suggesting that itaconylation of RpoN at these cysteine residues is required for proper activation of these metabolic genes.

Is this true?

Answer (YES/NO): YES